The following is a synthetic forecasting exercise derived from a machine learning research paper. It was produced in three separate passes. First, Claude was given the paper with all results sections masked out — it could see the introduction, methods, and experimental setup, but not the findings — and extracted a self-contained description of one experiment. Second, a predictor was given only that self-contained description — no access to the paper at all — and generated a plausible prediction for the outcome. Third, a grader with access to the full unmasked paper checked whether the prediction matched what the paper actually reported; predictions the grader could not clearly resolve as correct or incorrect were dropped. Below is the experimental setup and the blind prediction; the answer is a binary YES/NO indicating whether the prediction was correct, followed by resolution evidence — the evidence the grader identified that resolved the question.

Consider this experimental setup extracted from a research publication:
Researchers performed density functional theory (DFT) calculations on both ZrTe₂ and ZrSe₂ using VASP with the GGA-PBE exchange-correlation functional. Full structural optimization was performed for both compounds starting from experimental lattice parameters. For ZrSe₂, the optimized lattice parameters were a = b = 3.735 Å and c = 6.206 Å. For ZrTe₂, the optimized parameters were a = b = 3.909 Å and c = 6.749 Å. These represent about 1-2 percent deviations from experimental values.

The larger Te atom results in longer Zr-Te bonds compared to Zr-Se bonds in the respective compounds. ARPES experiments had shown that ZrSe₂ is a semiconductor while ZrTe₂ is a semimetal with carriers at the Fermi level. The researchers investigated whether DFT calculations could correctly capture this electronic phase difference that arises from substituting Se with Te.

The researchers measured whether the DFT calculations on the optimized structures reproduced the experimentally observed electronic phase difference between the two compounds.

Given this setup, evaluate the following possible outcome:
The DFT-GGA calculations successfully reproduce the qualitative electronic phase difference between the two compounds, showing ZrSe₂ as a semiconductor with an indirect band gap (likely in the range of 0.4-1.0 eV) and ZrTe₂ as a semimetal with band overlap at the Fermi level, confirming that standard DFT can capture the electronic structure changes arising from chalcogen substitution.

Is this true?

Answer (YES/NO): YES